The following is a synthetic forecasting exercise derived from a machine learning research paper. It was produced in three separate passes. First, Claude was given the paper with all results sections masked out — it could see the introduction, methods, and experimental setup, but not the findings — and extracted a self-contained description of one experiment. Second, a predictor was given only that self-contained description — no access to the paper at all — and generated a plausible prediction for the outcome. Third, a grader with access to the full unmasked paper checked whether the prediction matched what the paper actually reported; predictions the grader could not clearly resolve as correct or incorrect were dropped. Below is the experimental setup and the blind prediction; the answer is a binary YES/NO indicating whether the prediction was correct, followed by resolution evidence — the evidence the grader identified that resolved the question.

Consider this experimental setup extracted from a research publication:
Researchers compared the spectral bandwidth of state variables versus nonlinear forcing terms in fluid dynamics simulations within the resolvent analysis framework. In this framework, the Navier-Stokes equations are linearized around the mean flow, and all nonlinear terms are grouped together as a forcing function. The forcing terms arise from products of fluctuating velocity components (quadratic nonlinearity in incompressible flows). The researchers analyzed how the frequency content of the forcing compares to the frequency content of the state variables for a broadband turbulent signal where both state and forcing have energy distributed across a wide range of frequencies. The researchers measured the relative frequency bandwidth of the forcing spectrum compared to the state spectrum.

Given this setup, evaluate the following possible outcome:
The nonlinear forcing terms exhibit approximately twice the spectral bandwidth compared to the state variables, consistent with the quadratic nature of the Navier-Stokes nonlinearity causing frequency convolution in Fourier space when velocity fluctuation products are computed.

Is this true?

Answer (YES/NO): YES